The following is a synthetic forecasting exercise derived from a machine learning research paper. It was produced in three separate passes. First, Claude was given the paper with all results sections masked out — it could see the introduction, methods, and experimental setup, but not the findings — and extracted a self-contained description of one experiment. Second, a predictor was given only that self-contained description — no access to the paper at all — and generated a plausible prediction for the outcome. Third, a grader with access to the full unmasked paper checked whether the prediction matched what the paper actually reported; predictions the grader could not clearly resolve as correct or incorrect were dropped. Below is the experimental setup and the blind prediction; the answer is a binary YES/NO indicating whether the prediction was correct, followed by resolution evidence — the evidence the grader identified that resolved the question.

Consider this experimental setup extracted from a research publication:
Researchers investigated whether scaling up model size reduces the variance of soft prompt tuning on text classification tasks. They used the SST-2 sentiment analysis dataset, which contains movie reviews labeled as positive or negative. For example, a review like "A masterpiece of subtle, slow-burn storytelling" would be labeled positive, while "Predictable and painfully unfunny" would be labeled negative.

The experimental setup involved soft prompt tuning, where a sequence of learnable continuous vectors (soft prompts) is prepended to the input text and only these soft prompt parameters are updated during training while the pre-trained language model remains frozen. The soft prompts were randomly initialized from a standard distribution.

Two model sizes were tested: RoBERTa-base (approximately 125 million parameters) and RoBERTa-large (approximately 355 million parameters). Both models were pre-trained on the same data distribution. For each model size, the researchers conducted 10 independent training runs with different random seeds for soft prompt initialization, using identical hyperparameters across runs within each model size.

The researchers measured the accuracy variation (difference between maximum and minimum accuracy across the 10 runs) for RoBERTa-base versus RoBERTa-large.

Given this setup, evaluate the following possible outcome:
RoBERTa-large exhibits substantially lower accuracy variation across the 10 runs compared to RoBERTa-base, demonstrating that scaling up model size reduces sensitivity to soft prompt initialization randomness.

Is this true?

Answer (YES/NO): NO